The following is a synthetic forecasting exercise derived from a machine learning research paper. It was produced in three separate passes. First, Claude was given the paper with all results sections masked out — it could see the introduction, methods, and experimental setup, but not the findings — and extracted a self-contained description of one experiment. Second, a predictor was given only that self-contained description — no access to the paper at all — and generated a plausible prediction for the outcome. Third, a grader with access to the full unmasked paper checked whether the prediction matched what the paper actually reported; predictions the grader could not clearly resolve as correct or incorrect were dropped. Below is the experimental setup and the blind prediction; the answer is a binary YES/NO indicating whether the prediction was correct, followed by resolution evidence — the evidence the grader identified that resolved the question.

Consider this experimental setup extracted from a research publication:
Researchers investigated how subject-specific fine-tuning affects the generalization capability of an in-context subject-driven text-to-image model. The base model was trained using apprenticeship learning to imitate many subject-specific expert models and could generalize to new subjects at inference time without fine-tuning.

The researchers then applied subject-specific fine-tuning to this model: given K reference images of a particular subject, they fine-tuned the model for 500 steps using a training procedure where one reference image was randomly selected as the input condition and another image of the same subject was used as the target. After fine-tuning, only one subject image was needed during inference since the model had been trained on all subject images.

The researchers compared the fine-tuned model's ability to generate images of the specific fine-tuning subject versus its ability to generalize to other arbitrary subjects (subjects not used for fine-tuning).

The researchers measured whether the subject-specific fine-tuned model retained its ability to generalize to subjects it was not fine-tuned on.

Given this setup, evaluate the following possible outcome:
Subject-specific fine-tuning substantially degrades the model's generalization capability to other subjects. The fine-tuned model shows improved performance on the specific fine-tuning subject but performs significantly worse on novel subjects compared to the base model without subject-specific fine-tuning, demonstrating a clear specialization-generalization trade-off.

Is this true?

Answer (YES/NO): YES